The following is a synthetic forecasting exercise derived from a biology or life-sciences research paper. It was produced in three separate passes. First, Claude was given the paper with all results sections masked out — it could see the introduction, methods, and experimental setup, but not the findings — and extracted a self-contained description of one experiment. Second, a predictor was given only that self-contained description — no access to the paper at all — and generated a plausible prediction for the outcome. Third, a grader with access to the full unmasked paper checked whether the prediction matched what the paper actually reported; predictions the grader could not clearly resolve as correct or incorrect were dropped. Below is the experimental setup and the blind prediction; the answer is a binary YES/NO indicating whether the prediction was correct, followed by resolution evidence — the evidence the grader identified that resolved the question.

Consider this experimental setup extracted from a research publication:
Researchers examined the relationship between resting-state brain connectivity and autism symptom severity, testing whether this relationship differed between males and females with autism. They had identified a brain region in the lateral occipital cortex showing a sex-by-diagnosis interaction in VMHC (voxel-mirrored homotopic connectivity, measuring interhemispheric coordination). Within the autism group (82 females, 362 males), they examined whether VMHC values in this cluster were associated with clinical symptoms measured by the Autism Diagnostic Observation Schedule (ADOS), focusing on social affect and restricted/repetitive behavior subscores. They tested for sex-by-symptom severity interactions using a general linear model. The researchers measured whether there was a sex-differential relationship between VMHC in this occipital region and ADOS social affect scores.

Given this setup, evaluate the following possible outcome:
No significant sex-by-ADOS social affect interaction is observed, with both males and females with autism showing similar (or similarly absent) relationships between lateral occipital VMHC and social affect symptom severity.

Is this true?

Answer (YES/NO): NO